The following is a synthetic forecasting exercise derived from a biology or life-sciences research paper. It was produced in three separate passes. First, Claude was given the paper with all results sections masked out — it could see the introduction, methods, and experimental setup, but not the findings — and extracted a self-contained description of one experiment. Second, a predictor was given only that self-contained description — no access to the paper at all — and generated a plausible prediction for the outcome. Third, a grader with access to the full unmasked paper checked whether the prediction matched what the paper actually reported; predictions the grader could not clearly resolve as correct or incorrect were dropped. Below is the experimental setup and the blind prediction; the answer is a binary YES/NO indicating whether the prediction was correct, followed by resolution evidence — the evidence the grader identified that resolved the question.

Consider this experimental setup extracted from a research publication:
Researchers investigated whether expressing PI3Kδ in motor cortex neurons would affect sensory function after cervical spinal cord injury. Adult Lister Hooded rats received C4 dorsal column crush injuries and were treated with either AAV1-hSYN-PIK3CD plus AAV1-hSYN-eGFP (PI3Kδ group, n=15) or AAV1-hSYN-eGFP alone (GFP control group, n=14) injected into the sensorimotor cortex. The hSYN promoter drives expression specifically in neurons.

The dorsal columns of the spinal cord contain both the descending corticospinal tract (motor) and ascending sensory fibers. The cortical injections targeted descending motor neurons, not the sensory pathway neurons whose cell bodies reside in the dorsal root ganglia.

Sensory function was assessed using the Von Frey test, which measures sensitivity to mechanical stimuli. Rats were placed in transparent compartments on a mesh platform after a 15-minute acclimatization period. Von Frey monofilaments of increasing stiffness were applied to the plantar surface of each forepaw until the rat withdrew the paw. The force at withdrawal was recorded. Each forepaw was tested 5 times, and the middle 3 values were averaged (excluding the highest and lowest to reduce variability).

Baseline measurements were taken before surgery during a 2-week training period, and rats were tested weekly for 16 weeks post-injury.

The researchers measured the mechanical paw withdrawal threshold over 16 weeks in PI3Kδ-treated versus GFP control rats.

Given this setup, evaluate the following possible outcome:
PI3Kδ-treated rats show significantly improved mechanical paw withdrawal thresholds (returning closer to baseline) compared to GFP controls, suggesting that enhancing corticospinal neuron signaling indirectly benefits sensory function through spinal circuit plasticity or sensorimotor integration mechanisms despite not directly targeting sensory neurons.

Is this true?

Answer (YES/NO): NO